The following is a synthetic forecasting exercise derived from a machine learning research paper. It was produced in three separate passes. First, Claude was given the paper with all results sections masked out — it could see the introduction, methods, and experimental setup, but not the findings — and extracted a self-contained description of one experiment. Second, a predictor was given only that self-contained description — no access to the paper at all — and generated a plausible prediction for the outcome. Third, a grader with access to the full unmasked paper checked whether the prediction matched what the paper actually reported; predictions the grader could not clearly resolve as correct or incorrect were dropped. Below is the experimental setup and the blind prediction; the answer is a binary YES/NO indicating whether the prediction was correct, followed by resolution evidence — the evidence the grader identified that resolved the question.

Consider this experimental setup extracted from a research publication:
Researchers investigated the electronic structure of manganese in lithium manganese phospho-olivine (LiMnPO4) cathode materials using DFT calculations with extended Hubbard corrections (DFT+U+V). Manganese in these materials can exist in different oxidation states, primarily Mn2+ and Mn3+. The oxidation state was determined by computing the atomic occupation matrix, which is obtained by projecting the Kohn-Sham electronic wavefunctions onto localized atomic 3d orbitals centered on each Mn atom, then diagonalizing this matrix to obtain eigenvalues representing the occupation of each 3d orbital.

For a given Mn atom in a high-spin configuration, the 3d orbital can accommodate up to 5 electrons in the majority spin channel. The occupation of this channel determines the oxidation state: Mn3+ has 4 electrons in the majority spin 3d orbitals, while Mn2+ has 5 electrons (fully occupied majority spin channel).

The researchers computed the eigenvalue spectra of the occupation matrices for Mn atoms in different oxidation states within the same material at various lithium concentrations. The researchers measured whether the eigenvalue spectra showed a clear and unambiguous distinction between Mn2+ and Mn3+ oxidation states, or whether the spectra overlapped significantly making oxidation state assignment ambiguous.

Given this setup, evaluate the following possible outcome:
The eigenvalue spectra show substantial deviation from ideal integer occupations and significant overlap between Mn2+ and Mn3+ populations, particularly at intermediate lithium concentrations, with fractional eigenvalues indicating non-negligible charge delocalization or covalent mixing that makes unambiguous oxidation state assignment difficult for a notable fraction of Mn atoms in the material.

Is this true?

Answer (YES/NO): NO